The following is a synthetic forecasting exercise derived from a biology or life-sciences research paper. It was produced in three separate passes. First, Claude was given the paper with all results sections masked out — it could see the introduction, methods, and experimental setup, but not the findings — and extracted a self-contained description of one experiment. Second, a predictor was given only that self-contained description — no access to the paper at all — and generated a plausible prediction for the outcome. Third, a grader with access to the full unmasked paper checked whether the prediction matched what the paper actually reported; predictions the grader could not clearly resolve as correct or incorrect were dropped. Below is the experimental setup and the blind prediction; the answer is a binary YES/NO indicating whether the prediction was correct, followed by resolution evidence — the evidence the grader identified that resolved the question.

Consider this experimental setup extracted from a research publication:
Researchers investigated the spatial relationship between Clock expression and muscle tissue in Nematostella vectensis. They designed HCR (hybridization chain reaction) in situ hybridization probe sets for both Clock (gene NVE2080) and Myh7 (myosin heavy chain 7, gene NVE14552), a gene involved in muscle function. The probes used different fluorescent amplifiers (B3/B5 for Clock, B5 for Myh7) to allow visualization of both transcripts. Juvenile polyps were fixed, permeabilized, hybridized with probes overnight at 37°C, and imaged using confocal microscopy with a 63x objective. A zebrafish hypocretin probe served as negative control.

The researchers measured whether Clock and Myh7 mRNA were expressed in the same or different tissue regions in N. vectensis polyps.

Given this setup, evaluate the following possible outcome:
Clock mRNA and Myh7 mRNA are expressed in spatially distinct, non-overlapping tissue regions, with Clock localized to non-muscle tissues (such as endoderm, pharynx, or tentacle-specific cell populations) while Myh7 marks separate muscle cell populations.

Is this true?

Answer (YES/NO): NO